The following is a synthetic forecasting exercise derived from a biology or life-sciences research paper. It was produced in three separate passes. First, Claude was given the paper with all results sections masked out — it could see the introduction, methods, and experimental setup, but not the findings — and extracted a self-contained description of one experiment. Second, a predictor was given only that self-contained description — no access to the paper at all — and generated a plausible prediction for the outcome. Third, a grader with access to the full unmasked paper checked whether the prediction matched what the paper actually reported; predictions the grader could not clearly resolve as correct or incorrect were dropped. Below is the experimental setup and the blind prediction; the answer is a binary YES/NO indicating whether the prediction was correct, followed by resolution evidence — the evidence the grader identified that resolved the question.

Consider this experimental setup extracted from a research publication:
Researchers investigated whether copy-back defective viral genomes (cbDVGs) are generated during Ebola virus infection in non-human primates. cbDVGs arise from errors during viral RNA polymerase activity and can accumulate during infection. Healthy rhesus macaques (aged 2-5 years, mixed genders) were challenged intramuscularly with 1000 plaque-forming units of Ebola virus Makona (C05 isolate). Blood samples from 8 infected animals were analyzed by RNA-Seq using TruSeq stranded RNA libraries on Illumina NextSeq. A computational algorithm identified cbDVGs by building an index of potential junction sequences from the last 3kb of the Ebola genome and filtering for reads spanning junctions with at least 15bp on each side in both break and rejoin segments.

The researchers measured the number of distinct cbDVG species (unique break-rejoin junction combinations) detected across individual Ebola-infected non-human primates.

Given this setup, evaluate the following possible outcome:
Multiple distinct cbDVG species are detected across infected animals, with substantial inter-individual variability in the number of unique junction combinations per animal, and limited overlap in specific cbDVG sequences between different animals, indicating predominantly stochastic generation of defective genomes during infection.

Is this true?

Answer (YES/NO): NO